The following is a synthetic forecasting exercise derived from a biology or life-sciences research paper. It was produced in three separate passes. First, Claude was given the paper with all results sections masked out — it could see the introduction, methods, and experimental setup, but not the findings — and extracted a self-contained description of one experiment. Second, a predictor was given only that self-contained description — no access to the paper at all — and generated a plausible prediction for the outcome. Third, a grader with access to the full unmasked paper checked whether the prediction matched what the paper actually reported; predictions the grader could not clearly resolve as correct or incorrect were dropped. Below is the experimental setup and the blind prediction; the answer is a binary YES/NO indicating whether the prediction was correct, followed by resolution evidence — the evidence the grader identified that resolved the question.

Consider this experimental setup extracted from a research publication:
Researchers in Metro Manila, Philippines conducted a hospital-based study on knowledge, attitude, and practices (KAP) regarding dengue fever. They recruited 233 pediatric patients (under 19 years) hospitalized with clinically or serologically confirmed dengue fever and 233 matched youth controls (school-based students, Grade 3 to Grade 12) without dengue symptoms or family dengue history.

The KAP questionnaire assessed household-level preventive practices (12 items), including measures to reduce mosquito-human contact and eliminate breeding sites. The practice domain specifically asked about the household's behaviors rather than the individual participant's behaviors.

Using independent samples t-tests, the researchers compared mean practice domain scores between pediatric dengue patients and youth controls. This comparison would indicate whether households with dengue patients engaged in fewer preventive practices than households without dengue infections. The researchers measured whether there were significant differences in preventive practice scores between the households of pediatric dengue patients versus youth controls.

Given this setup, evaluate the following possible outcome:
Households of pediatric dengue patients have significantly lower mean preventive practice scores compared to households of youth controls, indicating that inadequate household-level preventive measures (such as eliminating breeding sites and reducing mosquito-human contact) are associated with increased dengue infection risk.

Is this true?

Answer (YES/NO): YES